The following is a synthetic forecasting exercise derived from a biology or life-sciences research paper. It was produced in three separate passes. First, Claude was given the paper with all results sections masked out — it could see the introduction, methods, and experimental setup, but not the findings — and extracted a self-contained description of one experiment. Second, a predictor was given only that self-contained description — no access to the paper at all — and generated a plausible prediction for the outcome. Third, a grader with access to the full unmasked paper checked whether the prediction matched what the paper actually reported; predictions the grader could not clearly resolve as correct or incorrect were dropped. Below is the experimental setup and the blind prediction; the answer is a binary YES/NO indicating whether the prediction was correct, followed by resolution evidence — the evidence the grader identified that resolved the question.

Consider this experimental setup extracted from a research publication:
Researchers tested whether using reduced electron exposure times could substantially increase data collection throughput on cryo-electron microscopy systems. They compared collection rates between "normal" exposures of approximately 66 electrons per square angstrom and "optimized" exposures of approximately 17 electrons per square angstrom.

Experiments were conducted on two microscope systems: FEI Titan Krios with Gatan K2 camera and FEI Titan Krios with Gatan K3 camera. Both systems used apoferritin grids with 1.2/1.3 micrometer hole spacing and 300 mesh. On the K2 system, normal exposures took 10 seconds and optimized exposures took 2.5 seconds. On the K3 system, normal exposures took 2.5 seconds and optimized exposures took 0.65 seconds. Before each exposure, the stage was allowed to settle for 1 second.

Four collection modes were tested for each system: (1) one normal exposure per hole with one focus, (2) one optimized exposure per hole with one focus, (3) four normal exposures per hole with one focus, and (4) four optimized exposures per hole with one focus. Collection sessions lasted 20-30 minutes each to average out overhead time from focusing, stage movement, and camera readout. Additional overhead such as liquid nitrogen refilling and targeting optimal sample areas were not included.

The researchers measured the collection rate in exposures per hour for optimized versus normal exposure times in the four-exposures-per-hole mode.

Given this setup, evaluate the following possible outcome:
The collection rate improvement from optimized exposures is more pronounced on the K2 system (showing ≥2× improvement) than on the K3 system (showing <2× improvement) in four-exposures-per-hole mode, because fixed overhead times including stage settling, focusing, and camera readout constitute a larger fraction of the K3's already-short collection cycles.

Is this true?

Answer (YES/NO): NO